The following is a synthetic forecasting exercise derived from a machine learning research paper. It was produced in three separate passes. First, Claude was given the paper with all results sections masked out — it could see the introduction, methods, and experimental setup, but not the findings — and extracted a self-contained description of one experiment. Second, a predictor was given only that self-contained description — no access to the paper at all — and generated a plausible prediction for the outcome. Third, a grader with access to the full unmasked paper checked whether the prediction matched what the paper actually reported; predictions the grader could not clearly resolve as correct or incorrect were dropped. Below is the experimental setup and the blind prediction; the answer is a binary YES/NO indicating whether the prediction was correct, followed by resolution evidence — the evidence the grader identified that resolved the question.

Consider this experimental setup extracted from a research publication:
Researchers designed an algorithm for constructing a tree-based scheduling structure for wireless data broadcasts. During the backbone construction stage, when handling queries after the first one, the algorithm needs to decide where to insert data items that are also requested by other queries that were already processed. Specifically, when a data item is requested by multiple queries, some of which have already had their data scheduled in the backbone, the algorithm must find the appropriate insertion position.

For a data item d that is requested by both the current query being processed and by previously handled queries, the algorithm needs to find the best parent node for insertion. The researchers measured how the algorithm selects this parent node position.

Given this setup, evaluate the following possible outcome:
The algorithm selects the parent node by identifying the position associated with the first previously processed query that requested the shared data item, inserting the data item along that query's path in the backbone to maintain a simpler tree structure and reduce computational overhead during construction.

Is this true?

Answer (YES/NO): NO